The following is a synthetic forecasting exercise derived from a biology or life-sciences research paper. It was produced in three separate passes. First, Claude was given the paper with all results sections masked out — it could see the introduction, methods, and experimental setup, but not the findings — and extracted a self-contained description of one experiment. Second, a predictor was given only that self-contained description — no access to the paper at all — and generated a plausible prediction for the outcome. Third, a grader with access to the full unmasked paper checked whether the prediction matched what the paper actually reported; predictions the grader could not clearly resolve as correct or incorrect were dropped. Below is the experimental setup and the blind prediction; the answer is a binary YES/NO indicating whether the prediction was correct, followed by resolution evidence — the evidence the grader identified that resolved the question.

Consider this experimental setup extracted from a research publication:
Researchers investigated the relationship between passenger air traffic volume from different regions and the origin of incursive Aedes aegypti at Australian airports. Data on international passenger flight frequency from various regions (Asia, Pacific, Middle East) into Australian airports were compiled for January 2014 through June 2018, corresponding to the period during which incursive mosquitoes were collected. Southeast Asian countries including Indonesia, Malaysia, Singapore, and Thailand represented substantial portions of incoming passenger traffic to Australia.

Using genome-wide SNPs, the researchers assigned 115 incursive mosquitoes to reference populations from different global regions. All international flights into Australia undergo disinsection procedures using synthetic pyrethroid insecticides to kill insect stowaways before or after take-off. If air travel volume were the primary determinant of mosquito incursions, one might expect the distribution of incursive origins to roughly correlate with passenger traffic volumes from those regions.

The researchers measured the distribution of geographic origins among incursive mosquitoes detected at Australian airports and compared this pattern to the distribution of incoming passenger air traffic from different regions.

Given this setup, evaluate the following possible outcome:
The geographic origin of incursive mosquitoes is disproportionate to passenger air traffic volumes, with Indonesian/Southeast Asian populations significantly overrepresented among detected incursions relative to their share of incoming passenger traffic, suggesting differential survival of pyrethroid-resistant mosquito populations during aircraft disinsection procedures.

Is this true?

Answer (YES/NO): YES